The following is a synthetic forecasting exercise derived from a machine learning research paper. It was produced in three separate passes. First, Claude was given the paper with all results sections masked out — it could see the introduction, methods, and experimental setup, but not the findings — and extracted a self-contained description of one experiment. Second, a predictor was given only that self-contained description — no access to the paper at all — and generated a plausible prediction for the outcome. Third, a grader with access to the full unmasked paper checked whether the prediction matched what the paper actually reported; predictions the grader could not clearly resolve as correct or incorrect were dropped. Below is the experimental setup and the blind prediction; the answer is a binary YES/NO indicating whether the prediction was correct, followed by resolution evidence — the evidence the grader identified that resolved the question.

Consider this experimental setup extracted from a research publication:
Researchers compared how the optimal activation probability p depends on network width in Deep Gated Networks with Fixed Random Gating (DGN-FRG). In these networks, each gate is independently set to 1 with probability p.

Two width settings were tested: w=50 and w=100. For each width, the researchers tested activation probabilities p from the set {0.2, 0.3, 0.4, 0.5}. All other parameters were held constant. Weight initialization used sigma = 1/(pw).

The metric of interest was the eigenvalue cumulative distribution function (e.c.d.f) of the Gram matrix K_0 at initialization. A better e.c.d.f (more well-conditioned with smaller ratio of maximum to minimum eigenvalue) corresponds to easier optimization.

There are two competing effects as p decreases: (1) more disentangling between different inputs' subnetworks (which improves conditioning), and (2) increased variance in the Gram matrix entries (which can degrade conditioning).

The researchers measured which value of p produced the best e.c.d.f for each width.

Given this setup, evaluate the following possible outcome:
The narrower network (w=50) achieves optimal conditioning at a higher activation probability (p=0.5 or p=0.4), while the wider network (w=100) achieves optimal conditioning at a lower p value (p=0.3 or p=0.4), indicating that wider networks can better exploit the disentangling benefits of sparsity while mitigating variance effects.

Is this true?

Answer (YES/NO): YES